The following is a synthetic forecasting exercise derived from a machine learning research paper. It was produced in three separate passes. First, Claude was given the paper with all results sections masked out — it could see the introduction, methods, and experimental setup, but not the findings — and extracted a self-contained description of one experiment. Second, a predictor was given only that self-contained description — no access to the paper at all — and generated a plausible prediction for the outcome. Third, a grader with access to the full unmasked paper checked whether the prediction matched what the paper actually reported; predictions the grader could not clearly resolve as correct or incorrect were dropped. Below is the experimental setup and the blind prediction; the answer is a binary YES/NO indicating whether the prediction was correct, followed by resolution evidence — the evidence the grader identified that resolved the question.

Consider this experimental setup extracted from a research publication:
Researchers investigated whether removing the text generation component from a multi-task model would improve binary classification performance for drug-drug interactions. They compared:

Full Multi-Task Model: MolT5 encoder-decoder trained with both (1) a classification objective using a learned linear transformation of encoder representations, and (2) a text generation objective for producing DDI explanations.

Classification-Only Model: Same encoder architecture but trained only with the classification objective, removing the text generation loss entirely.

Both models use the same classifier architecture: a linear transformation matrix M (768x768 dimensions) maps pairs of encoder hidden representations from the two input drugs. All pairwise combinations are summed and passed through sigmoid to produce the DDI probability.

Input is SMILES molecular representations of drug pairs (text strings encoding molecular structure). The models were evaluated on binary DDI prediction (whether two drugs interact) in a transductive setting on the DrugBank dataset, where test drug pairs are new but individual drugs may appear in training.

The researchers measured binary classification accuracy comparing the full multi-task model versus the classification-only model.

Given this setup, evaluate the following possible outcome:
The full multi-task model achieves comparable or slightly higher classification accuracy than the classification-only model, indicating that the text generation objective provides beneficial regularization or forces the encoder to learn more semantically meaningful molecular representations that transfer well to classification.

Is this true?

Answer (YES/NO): NO